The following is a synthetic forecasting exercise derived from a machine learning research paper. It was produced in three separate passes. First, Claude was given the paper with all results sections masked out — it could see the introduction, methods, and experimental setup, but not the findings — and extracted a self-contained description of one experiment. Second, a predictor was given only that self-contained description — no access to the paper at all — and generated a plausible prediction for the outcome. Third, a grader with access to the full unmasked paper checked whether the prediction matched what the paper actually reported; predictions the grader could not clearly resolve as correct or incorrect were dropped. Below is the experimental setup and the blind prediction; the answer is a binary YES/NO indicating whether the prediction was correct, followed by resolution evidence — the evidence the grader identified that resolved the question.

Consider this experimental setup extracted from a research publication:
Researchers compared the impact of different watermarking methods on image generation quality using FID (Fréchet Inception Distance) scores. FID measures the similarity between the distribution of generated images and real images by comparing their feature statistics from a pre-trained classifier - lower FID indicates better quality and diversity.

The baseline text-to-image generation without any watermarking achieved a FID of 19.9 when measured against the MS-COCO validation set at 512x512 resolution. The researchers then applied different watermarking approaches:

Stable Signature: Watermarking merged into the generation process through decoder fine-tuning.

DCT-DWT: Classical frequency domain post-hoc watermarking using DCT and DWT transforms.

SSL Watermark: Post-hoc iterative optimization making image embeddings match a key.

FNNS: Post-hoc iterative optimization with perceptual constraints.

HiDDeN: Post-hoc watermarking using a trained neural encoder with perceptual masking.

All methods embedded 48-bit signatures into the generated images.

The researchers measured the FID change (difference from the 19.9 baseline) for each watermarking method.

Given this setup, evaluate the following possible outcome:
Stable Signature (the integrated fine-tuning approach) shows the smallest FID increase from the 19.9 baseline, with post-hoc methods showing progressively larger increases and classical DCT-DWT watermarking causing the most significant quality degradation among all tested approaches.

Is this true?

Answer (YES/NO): NO